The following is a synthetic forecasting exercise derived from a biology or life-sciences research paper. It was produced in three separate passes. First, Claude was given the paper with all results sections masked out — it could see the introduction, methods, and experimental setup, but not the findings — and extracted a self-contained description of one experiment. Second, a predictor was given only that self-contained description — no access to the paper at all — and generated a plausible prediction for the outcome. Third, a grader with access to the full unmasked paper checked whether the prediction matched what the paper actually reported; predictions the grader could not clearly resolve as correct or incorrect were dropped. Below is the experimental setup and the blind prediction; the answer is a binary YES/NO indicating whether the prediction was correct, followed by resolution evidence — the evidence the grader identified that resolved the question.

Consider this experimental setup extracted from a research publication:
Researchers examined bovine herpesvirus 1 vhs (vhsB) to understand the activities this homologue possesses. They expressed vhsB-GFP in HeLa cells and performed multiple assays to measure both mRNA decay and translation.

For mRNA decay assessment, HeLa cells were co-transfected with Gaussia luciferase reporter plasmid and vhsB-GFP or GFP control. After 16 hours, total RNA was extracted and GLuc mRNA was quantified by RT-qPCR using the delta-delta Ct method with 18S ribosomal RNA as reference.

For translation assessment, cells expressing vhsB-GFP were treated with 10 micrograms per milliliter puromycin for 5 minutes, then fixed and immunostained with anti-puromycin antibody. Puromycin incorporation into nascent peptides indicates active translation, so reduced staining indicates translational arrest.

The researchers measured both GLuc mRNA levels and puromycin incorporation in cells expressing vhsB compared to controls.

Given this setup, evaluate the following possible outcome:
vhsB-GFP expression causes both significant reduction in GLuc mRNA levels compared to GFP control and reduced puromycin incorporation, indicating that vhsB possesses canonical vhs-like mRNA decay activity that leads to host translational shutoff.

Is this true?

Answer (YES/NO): YES